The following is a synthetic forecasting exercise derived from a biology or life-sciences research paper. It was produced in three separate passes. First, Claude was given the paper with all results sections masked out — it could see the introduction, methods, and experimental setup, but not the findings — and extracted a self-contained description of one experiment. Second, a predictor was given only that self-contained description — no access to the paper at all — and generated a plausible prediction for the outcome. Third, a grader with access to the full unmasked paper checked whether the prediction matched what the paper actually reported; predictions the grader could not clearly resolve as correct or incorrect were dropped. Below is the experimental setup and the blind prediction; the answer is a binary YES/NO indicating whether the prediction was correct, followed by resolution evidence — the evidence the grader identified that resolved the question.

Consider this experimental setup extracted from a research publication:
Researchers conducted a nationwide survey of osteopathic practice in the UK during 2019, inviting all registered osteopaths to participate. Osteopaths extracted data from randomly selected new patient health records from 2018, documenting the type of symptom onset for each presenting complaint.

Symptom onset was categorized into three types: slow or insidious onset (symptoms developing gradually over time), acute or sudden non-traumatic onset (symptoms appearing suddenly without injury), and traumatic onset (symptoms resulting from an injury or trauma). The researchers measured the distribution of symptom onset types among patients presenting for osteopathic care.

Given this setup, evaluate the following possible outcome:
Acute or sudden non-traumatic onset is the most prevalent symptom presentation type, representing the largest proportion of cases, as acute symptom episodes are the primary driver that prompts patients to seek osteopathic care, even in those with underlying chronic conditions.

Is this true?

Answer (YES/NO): NO